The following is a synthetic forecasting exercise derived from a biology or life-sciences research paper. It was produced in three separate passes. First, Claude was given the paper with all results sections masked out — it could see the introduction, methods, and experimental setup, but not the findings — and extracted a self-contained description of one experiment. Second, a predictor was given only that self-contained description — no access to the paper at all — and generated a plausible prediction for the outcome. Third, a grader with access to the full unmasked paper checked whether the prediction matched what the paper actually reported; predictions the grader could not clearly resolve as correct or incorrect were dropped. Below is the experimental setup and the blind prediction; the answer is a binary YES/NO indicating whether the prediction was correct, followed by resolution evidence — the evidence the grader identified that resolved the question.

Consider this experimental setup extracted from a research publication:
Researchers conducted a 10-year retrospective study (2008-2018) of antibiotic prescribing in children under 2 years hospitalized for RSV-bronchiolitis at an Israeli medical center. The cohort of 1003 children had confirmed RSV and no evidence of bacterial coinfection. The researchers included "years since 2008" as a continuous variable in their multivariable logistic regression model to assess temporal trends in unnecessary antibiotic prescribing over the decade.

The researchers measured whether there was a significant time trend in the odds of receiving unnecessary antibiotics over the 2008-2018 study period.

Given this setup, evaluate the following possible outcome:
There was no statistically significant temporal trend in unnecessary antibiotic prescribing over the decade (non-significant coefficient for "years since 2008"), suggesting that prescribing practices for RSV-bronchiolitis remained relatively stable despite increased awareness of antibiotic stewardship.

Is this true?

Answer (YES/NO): YES